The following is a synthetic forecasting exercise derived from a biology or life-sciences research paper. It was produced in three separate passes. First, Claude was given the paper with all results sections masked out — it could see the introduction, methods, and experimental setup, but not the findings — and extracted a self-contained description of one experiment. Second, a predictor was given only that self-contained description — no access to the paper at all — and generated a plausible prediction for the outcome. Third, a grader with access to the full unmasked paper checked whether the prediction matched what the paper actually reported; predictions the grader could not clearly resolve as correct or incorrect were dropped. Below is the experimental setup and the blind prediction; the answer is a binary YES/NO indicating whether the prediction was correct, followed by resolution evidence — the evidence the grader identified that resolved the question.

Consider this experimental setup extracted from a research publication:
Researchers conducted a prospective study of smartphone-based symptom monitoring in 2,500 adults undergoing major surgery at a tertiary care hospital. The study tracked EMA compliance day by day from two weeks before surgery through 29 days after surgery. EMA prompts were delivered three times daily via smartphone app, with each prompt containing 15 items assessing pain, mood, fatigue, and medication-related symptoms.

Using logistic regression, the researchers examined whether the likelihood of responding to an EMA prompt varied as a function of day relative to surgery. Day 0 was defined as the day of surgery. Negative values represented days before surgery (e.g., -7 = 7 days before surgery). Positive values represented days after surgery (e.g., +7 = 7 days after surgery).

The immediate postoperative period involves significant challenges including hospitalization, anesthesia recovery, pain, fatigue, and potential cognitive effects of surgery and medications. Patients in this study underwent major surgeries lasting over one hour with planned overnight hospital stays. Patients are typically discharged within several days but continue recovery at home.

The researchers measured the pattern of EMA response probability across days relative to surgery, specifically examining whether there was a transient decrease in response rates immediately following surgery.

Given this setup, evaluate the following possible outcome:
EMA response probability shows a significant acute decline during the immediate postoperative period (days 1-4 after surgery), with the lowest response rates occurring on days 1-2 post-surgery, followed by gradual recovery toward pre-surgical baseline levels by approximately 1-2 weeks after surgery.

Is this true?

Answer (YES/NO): NO